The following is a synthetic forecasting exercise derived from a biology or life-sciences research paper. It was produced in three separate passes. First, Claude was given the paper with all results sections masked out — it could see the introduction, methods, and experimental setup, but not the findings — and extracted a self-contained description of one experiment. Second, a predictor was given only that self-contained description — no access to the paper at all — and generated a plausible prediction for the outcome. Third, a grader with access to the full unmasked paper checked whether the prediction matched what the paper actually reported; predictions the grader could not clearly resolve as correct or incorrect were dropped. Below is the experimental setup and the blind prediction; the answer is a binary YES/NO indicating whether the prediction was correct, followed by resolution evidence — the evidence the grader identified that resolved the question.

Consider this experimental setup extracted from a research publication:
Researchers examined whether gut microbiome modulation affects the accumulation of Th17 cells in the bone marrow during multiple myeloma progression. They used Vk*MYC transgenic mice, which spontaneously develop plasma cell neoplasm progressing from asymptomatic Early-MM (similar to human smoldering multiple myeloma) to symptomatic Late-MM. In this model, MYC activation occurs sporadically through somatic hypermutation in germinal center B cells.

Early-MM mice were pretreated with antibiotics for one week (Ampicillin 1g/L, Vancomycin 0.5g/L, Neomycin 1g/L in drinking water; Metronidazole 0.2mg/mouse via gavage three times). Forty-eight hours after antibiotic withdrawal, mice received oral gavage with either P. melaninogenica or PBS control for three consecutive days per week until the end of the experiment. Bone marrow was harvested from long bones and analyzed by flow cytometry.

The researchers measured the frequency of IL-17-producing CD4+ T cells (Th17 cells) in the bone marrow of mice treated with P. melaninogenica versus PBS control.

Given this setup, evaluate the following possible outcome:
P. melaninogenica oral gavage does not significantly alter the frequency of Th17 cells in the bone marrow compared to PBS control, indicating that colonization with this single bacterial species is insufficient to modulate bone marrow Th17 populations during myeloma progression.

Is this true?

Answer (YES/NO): NO